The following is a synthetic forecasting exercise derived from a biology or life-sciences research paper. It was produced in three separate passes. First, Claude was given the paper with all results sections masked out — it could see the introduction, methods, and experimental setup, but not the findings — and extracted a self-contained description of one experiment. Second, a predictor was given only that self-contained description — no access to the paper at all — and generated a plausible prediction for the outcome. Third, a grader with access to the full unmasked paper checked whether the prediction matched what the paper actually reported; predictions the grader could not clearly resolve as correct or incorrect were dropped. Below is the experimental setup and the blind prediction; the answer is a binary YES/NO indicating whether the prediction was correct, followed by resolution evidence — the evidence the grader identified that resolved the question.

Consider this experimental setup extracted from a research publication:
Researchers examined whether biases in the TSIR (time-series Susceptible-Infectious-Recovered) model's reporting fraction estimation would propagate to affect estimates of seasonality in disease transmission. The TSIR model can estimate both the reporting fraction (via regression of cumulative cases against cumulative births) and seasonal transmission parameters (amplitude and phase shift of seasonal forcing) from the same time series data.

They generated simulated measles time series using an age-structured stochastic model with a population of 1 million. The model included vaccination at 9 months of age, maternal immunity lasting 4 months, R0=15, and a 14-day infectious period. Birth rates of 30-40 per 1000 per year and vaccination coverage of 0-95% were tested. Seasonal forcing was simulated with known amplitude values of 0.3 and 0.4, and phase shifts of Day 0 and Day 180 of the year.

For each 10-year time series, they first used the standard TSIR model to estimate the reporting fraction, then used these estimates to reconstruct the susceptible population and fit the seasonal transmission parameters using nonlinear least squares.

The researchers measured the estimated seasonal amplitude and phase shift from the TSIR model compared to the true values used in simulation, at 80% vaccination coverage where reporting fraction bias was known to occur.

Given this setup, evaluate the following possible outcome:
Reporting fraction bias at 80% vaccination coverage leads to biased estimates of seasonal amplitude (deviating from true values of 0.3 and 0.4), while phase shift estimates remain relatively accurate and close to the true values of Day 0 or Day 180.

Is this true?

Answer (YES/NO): NO